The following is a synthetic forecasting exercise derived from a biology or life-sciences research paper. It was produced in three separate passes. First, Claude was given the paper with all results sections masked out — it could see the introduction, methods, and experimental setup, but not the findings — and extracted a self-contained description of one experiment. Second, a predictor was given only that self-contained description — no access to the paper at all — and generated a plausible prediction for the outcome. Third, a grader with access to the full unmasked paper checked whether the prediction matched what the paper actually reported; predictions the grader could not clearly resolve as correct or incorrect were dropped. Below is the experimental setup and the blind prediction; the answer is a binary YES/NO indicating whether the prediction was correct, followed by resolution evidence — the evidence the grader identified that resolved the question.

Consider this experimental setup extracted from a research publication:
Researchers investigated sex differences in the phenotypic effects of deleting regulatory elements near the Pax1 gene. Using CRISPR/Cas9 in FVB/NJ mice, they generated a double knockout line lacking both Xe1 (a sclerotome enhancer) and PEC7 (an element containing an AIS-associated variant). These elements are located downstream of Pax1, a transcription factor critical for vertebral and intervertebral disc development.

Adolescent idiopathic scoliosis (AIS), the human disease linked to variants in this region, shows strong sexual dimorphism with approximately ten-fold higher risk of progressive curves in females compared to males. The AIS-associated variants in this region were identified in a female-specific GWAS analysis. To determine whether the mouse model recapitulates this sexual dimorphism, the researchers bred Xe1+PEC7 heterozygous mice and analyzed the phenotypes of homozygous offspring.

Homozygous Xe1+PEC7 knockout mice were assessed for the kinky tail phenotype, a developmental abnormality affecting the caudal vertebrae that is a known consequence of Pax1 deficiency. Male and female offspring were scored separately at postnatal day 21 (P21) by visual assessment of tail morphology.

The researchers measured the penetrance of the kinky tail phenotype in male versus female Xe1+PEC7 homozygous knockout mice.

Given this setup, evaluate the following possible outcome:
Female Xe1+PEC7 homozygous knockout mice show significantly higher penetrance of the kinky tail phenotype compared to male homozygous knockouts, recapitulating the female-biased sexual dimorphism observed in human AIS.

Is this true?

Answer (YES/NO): YES